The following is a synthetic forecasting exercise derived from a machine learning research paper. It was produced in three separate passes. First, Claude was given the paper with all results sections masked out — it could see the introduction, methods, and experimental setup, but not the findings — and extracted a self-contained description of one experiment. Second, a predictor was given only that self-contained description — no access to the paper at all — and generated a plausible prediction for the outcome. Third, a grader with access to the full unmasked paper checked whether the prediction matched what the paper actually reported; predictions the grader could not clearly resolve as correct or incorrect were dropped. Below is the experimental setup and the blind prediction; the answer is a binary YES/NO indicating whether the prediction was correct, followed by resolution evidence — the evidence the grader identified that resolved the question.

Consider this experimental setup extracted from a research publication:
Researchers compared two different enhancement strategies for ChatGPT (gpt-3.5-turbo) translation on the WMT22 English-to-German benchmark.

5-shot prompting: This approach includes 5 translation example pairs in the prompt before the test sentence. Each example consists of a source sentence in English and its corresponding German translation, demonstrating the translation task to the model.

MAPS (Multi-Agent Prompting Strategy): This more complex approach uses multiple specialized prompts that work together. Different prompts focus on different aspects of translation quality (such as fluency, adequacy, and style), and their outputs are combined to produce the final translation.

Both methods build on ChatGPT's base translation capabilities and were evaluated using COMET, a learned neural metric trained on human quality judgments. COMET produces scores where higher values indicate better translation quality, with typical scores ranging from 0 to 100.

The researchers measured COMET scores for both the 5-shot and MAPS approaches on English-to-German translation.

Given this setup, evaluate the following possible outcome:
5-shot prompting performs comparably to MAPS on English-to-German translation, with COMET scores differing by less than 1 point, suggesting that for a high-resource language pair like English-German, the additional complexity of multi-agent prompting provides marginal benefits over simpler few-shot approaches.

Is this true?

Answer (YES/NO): YES